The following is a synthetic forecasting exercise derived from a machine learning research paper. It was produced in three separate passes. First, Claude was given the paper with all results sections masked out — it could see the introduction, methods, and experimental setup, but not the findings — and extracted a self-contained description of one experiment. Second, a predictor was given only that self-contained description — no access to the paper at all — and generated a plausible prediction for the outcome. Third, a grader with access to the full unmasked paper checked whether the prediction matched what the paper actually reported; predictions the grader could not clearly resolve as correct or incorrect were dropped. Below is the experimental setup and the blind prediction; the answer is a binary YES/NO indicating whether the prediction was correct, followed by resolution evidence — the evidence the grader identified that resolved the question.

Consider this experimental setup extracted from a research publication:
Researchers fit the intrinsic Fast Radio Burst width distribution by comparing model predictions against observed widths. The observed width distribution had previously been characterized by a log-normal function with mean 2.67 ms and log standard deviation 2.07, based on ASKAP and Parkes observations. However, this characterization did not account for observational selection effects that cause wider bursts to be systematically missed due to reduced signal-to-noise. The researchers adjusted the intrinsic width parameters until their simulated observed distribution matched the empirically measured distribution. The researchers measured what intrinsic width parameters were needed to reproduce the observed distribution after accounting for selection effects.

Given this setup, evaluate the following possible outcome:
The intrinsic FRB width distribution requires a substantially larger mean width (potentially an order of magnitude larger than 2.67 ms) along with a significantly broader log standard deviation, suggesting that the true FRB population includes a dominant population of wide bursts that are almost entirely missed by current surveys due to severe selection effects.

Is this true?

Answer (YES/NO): NO